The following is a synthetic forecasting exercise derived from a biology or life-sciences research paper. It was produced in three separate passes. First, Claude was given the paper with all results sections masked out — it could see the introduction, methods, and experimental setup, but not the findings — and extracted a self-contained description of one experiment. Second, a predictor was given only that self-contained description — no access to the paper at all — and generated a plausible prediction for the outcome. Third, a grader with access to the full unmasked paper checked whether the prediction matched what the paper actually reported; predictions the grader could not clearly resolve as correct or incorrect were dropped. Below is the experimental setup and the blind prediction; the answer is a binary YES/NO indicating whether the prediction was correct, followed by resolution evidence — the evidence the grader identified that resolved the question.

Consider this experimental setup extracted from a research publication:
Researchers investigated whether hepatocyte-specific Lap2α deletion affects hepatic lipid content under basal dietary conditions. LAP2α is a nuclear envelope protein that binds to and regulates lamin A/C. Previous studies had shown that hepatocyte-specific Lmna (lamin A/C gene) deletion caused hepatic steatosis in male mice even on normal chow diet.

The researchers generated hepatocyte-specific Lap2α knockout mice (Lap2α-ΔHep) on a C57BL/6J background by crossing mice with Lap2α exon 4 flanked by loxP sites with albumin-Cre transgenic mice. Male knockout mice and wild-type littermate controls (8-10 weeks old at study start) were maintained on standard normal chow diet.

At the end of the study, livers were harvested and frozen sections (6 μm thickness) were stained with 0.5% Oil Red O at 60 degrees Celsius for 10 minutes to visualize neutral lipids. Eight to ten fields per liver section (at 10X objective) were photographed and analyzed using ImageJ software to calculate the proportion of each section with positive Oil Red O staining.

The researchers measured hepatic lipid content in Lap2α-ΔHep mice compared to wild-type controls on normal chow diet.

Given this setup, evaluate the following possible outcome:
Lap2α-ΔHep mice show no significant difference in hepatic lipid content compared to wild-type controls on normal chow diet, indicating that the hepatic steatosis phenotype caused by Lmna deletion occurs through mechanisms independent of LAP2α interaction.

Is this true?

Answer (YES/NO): NO